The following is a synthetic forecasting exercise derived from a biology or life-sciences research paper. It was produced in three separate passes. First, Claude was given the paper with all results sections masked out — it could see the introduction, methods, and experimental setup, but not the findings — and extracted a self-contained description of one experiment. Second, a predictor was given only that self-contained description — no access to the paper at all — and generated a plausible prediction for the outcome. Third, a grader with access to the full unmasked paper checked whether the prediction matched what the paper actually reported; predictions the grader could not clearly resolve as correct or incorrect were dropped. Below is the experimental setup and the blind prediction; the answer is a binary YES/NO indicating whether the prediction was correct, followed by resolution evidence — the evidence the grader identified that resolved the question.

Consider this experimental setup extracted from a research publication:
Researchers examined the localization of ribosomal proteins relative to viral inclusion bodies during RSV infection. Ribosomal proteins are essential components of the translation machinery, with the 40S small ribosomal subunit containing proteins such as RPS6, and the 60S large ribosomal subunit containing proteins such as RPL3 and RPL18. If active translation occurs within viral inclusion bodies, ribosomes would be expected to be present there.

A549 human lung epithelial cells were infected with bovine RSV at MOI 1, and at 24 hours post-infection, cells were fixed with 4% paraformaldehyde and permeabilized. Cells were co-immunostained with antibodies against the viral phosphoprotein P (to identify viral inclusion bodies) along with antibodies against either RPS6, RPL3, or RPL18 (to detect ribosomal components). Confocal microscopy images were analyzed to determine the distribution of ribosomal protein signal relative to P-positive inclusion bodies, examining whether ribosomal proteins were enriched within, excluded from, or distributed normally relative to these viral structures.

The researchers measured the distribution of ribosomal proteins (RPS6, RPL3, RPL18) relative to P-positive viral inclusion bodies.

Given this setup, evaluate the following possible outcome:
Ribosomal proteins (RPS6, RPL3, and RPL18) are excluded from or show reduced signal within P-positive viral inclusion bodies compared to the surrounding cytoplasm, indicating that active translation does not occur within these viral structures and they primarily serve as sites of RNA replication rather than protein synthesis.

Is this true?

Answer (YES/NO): NO